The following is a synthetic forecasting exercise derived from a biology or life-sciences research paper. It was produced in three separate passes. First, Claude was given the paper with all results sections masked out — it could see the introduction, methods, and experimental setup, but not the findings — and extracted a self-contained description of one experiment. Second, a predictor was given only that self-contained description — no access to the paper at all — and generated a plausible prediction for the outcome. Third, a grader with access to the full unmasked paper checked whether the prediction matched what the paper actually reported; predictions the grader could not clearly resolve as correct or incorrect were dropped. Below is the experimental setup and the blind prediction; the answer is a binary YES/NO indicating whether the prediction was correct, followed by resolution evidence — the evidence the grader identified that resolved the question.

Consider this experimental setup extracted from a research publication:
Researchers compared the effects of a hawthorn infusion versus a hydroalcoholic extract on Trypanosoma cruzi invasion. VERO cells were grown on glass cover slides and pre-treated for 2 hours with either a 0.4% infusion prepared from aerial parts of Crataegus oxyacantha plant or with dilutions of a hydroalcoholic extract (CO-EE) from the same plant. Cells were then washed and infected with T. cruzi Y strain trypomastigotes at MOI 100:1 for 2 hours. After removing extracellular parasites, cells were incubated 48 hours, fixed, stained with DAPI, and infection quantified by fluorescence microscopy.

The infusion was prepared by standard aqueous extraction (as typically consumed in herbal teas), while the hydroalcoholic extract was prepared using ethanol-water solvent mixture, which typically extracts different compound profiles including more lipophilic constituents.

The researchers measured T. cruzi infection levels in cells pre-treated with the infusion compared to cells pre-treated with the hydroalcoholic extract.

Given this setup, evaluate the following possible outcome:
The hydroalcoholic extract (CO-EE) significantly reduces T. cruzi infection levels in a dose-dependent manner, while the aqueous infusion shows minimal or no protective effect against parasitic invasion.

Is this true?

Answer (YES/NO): NO